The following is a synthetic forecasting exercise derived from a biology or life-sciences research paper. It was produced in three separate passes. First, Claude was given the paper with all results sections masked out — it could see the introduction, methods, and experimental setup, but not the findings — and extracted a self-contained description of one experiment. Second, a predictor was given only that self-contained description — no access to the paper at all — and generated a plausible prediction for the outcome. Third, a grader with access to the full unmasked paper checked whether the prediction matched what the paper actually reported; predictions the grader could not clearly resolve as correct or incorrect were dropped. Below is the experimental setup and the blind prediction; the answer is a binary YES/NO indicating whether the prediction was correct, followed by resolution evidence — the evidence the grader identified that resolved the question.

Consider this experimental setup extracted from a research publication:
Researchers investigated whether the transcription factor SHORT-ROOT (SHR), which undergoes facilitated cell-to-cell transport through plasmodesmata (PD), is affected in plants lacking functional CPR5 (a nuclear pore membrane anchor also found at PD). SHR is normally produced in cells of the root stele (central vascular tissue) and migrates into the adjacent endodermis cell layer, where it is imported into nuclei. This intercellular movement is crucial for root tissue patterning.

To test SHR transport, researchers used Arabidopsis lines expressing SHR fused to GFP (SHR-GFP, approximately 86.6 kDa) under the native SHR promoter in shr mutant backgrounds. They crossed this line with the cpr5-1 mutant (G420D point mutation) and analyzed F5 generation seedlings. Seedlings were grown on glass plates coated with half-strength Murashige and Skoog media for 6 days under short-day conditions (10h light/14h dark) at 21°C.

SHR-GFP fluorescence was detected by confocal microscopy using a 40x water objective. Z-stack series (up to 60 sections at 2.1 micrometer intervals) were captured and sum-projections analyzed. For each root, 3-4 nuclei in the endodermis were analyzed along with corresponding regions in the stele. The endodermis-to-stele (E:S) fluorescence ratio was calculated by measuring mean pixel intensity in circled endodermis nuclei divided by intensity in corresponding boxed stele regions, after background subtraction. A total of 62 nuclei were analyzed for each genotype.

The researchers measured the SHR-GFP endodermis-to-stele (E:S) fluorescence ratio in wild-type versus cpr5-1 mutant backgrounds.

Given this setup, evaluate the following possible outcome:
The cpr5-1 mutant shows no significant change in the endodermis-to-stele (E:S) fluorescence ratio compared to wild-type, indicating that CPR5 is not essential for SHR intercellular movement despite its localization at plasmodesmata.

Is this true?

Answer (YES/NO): NO